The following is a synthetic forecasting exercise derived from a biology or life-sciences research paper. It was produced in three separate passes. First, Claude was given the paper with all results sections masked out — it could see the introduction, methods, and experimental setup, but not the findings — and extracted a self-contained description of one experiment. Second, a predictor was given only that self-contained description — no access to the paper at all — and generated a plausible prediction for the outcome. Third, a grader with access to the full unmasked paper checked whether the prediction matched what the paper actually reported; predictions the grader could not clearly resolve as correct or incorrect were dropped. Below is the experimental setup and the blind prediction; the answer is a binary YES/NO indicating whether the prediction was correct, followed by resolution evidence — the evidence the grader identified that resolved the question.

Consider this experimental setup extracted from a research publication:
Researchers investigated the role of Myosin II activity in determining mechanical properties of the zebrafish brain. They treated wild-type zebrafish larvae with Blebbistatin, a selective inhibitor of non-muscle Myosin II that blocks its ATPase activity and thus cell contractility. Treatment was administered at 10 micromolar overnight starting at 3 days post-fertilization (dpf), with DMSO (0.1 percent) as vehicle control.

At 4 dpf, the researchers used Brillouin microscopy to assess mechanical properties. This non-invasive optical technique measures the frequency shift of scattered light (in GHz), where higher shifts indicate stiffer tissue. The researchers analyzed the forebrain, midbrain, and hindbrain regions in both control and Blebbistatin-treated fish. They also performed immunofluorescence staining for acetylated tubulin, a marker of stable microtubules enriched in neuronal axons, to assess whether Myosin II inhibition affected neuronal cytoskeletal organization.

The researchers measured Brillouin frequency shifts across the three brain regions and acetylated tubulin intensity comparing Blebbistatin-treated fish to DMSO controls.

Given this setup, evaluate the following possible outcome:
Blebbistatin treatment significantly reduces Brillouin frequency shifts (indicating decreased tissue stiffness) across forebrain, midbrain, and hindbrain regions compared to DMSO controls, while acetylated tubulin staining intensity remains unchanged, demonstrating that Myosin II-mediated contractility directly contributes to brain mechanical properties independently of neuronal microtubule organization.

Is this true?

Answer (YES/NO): NO